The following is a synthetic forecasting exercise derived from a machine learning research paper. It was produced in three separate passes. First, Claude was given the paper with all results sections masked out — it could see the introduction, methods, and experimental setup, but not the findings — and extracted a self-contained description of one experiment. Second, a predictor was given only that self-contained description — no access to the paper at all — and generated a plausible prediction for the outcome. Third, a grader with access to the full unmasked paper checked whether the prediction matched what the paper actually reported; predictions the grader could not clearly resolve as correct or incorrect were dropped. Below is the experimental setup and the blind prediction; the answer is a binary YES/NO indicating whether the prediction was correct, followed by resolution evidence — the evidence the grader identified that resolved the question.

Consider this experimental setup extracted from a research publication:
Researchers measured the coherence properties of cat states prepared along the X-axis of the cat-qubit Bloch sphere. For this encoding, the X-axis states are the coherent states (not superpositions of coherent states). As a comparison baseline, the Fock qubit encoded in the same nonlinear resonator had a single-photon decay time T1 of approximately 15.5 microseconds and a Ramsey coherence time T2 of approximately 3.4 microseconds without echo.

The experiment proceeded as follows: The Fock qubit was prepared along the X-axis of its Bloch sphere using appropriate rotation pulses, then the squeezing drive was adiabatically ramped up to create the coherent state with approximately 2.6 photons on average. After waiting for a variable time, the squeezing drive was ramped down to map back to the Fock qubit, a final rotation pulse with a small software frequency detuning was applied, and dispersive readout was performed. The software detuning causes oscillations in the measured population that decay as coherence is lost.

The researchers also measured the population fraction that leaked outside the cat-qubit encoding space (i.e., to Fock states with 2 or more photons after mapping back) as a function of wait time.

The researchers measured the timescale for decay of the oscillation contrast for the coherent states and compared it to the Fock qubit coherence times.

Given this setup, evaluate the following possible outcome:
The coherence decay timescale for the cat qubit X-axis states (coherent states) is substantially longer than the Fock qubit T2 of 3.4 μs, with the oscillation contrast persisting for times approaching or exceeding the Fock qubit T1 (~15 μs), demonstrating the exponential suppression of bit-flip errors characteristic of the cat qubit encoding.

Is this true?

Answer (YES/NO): NO